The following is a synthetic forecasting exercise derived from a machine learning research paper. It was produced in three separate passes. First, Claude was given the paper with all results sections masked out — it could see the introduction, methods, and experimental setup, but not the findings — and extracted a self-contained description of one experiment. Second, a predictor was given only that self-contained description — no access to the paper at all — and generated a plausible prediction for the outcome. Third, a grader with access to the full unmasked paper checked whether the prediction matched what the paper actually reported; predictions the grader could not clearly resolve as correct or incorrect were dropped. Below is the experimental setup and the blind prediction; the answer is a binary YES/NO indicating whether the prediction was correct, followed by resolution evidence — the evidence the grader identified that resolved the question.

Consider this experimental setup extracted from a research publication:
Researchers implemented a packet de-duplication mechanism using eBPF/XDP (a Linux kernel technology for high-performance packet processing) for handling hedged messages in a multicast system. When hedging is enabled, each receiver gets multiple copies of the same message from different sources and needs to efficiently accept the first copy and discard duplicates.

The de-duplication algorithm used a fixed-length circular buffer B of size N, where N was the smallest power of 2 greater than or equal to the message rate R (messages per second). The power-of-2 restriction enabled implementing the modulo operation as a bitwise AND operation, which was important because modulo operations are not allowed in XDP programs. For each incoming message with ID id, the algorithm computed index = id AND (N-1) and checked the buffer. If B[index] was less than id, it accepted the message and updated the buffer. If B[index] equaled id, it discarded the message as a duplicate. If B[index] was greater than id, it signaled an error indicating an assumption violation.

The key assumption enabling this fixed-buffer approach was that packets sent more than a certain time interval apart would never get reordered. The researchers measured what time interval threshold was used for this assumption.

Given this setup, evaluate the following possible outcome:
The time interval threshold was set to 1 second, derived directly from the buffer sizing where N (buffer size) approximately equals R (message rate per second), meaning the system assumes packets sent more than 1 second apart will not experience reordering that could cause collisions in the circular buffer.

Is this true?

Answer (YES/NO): YES